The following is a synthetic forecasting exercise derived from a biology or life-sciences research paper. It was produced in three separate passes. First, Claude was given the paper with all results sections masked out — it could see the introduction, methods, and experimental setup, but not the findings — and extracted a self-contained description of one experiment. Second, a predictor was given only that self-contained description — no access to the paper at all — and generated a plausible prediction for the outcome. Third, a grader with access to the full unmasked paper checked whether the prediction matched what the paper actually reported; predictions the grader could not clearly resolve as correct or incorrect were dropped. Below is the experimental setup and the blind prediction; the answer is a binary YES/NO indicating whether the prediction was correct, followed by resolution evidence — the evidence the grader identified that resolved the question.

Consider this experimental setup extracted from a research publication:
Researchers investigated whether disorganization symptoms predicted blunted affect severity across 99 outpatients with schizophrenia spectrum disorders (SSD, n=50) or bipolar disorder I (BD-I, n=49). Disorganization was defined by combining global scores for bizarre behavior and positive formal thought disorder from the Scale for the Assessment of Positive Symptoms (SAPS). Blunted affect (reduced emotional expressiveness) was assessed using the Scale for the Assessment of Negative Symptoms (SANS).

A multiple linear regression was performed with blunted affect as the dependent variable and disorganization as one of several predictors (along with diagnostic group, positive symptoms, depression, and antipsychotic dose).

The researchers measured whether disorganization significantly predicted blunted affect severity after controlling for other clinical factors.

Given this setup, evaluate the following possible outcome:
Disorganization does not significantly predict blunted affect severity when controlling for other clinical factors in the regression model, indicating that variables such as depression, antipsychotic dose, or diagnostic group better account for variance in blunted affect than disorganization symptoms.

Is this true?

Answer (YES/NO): YES